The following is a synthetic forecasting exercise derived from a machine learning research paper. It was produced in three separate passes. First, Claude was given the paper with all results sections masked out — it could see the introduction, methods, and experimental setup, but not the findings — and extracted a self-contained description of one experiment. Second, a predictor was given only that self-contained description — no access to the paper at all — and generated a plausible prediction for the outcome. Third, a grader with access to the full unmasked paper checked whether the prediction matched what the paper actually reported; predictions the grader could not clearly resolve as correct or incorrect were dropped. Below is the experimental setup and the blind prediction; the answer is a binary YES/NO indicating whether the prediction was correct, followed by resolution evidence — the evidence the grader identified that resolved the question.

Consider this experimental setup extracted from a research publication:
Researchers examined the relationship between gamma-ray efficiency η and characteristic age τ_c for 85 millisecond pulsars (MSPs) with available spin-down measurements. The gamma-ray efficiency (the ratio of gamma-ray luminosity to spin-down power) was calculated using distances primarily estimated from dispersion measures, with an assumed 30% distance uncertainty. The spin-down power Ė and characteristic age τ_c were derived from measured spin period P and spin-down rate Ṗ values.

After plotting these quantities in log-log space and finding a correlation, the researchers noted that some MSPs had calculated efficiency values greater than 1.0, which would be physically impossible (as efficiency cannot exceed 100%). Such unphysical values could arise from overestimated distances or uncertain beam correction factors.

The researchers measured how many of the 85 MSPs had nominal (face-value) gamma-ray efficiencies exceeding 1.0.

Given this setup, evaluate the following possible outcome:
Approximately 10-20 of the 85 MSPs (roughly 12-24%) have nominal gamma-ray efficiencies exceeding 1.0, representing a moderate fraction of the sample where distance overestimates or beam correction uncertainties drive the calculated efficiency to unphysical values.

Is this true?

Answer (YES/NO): NO